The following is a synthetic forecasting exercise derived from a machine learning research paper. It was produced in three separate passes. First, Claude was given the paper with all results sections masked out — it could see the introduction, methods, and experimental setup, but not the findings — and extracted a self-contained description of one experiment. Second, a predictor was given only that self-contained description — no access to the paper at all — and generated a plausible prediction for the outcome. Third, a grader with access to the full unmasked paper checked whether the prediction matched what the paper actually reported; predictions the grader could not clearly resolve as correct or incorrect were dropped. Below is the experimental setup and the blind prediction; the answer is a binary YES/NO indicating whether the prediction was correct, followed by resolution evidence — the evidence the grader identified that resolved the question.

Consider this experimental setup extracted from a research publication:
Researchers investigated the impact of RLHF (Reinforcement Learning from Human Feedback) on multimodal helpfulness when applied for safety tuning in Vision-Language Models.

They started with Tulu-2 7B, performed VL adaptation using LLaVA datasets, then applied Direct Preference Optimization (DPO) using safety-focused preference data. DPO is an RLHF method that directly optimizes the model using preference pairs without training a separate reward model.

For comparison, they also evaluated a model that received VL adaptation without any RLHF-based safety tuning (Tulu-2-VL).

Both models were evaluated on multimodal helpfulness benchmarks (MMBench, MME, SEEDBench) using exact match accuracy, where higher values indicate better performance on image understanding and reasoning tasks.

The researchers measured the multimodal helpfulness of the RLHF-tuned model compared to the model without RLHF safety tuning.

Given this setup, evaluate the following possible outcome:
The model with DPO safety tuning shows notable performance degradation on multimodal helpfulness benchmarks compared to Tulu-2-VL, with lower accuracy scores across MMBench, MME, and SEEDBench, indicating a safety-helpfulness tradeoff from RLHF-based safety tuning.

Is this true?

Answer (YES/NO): NO